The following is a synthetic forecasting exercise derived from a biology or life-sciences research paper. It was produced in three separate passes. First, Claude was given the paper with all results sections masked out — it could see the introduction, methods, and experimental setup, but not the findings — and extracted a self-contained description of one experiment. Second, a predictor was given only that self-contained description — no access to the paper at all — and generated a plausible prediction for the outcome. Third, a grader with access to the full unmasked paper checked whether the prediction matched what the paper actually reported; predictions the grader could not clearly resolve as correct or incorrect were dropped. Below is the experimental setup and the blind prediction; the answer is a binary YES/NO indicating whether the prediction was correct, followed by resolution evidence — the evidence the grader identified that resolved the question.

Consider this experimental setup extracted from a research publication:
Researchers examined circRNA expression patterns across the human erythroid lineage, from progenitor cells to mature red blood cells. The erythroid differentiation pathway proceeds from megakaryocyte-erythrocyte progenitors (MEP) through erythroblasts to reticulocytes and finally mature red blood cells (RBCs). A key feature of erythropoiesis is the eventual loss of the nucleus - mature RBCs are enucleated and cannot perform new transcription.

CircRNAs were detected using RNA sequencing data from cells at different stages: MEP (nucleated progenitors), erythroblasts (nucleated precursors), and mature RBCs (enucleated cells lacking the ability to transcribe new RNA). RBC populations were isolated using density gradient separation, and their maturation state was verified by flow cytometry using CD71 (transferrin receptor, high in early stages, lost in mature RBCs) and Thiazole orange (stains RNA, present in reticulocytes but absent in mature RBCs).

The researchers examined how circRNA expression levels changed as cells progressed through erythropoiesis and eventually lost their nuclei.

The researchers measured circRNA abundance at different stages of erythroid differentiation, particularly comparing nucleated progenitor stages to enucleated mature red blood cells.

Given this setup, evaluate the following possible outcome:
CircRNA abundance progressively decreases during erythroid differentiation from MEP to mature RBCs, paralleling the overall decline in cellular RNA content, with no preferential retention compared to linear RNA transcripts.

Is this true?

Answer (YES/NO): NO